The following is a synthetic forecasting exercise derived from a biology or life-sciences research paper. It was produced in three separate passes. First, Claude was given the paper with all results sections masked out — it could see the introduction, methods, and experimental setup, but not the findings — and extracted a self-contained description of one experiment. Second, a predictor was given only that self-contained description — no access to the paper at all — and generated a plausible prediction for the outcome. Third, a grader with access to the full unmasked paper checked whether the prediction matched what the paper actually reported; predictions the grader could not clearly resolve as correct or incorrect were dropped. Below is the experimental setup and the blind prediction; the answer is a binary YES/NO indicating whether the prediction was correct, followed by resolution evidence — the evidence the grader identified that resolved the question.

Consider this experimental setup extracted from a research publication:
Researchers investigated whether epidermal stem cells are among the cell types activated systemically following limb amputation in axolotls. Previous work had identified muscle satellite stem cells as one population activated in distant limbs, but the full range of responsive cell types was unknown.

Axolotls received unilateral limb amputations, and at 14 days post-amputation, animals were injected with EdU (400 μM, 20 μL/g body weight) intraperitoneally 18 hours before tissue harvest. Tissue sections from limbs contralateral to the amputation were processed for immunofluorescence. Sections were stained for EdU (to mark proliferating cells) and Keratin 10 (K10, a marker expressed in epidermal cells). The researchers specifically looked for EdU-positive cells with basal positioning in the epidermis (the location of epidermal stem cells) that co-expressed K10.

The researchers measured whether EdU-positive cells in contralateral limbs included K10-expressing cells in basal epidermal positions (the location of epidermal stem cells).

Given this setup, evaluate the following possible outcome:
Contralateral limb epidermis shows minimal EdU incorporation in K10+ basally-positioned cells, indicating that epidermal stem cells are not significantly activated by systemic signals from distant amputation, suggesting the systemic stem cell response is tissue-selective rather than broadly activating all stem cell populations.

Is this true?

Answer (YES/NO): NO